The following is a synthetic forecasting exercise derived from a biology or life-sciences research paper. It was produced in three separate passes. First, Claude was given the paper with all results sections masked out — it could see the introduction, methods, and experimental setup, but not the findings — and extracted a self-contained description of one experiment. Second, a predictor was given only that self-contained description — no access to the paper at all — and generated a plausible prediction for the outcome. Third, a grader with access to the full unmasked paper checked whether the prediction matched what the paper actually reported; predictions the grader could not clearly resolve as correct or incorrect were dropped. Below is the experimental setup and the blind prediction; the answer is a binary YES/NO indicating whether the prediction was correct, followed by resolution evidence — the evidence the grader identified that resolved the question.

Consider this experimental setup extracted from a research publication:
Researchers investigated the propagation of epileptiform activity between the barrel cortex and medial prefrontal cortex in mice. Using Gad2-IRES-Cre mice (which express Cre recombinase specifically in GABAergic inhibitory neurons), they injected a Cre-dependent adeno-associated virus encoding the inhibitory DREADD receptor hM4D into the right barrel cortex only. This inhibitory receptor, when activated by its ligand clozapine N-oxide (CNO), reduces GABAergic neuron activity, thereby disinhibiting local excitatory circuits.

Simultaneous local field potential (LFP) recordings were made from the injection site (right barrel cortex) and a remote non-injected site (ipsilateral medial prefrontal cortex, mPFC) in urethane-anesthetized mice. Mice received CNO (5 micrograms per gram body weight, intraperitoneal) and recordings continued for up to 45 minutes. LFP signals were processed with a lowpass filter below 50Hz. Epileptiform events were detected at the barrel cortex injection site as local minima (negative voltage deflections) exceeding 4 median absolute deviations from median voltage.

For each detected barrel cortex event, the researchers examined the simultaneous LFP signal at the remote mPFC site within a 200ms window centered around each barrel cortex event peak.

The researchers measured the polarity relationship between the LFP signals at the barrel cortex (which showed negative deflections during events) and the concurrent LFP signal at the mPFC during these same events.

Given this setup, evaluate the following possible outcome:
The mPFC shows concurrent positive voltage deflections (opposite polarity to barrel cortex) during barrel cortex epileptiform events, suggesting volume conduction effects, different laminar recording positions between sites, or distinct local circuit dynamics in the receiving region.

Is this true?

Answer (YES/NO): YES